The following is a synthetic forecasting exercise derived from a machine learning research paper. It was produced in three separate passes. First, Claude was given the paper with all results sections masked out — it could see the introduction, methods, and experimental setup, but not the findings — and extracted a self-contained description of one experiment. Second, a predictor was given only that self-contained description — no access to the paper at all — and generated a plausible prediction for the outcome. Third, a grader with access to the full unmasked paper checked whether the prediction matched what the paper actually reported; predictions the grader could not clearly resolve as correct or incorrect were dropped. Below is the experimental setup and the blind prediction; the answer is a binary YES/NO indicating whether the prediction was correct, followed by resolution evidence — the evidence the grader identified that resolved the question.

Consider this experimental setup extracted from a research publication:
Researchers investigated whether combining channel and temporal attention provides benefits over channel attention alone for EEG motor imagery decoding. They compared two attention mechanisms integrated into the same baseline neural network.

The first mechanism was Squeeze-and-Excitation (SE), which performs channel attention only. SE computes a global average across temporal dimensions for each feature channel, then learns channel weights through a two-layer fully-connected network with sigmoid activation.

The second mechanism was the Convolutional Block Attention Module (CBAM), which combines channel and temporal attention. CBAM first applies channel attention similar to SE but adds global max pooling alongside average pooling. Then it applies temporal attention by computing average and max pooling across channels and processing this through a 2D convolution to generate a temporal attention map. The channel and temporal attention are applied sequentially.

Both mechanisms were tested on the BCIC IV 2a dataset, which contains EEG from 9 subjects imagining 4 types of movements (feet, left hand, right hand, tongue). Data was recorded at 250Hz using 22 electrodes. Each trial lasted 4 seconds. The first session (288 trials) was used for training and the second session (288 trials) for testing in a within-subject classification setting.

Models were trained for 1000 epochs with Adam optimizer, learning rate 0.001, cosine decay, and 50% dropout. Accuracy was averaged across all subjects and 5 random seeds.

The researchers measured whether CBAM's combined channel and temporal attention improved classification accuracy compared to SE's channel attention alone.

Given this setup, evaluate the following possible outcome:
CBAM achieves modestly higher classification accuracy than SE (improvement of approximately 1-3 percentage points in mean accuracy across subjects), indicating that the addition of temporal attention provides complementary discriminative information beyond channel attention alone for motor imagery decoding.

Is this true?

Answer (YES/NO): NO